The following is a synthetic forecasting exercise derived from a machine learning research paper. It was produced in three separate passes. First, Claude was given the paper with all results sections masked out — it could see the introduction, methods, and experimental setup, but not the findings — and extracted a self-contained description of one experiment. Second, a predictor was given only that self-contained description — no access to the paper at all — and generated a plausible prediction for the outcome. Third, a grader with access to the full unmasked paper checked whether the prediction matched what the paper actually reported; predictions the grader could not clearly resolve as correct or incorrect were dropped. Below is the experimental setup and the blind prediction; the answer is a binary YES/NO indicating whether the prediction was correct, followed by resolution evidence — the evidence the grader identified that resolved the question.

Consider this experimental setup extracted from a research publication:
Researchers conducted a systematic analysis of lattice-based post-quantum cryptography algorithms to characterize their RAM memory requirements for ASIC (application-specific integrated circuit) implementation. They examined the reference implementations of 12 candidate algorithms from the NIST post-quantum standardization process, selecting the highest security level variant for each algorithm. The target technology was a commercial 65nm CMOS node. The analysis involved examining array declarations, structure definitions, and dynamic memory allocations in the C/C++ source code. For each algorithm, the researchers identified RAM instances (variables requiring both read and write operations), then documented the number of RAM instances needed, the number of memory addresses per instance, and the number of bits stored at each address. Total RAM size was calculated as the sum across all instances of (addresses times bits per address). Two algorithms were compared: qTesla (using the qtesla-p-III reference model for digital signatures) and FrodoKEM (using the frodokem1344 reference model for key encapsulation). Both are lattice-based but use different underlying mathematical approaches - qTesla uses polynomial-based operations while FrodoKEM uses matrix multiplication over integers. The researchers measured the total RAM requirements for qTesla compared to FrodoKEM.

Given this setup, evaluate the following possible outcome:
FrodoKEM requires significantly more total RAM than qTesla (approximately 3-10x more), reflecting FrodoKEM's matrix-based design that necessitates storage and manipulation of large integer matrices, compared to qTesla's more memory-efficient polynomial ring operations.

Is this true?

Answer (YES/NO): NO